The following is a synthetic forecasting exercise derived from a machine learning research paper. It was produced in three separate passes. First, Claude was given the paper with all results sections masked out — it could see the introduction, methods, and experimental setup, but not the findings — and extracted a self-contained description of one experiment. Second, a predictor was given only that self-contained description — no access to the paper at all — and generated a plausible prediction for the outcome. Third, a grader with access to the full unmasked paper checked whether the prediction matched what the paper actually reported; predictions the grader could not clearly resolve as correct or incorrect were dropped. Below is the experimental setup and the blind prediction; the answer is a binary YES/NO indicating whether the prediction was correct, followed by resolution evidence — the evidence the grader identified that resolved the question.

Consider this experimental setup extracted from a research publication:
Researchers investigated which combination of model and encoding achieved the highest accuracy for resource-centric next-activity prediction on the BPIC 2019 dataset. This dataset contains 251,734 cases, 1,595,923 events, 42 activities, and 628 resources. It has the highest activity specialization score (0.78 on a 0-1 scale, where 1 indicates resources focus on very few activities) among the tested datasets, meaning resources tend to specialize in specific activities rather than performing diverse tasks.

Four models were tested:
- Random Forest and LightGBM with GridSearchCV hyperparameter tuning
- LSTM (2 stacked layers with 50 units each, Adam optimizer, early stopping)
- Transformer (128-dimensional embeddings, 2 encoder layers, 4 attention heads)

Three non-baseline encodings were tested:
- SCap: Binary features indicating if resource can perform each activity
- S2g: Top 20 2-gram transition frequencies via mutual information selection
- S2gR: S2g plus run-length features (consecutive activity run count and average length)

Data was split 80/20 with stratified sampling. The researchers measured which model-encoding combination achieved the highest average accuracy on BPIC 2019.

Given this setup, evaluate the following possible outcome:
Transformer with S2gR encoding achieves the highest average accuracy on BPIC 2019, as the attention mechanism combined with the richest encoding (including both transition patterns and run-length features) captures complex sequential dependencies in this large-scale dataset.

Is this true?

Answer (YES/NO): YES